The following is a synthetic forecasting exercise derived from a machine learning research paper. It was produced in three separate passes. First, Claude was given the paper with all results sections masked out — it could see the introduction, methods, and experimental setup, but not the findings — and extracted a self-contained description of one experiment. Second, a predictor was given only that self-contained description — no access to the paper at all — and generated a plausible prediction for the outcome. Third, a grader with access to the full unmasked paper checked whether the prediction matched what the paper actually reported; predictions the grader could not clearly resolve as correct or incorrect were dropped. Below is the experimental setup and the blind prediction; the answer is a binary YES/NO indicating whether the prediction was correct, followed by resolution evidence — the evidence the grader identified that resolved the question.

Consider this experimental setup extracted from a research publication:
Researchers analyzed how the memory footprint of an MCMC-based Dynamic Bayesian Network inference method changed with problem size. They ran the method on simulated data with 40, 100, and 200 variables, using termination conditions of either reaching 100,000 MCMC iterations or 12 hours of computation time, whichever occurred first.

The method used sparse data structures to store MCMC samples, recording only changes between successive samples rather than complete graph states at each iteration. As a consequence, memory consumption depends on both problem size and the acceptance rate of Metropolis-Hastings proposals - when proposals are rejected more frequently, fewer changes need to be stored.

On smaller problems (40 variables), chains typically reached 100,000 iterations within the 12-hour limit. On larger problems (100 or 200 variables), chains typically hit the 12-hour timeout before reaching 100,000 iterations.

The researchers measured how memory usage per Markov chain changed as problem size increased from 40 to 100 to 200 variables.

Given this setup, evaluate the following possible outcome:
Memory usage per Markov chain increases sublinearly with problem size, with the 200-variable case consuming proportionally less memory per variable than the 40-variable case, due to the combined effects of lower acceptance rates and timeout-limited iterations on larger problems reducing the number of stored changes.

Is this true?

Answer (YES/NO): NO